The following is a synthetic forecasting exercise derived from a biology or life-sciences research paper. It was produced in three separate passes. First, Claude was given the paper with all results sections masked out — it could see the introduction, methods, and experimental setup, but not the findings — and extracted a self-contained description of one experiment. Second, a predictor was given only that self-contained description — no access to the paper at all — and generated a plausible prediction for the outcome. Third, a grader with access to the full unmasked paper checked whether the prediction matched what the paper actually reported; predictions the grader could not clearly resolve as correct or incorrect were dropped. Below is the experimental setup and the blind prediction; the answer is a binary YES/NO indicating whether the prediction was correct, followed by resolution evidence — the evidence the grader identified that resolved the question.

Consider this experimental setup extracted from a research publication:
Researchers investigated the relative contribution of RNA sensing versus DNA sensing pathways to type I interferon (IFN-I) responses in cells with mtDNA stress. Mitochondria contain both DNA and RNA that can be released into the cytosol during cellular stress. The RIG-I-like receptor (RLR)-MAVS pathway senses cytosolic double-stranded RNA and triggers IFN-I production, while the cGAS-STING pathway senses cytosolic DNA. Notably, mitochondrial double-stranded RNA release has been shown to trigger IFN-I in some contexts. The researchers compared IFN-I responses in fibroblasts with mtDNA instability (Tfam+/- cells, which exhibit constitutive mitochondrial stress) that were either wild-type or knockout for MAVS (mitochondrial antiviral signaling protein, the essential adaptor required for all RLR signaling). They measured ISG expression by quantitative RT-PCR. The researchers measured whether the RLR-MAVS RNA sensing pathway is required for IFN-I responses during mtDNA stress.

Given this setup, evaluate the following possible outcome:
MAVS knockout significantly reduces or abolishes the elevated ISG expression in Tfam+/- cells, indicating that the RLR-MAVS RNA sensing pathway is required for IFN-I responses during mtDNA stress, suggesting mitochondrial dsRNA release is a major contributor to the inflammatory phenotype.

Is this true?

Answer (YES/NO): NO